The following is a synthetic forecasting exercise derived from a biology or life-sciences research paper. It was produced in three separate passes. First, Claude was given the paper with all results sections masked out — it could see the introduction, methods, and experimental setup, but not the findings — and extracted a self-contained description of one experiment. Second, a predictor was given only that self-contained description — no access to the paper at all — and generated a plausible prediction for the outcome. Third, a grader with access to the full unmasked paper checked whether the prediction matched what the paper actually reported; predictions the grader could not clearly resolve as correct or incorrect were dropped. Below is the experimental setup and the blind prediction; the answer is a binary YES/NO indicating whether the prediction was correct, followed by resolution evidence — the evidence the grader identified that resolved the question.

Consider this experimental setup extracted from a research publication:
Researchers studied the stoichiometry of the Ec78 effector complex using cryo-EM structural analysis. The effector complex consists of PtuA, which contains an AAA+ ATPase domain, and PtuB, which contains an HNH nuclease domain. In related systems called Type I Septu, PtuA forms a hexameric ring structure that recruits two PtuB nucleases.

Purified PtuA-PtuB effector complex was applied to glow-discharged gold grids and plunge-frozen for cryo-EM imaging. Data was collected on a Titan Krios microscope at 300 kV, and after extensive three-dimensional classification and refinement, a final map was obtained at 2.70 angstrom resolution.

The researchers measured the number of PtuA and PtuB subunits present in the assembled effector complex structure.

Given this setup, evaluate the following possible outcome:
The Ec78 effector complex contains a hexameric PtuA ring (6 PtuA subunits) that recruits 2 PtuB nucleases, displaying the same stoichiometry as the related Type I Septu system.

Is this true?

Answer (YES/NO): NO